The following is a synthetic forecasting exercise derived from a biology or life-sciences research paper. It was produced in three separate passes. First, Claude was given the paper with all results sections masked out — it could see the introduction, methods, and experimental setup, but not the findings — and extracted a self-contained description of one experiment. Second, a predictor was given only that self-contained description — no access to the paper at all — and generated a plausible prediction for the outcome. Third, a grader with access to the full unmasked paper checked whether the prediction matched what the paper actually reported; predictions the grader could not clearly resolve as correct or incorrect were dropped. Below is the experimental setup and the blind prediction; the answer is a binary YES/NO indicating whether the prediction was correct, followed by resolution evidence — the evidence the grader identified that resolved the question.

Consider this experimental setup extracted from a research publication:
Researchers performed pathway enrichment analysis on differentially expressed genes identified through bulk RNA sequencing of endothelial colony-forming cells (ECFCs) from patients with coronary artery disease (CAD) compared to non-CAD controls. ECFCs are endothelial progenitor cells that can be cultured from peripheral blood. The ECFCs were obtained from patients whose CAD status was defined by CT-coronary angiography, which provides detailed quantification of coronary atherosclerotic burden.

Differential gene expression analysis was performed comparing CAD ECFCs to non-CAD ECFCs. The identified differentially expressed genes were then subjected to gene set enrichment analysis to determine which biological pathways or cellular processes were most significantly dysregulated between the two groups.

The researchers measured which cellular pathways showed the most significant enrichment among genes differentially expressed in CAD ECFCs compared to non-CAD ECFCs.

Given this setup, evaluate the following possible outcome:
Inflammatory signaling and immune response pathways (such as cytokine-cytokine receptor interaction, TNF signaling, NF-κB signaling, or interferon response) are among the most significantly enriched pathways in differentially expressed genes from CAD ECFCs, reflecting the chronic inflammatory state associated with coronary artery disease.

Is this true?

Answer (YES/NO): NO